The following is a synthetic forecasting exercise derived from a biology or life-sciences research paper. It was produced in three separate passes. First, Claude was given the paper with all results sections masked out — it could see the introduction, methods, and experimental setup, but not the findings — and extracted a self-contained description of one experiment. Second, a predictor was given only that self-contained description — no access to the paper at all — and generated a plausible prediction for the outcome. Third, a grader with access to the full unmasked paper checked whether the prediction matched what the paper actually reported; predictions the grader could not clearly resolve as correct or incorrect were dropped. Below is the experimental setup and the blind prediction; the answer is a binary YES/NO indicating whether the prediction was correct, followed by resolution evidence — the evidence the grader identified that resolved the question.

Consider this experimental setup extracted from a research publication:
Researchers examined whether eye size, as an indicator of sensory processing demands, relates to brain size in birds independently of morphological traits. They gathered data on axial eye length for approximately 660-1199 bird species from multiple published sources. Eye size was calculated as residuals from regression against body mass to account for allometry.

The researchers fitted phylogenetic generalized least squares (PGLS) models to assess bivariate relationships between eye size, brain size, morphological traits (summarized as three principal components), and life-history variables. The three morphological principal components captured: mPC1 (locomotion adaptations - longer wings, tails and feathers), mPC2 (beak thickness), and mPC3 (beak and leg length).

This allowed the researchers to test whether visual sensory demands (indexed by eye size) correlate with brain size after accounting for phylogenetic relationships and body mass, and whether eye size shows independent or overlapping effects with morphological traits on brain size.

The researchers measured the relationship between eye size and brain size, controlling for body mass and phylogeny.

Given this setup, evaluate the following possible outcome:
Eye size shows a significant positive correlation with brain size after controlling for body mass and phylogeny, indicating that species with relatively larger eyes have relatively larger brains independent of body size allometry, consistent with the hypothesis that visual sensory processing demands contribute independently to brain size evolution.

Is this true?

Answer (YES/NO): YES